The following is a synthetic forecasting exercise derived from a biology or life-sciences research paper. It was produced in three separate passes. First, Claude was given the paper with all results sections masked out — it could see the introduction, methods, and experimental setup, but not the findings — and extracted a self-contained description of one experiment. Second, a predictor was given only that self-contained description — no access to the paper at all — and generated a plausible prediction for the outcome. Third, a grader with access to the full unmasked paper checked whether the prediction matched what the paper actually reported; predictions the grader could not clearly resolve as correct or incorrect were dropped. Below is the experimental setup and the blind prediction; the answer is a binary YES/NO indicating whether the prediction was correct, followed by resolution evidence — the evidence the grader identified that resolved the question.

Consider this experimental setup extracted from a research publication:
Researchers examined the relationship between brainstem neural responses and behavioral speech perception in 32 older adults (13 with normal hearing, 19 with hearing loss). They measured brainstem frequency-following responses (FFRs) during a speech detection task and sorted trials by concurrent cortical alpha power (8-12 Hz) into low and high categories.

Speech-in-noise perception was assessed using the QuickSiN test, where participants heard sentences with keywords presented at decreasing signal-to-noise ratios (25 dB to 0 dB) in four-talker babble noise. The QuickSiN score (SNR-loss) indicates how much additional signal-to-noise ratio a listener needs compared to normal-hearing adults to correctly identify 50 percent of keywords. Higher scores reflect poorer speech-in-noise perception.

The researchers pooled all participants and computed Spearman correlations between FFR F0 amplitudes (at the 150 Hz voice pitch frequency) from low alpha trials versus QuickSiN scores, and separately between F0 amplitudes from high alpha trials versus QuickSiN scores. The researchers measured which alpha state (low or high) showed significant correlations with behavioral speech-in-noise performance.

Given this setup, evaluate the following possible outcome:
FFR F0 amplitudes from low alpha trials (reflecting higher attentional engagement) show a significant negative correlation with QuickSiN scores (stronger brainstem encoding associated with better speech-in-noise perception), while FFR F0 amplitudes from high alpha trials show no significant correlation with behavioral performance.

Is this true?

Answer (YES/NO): NO